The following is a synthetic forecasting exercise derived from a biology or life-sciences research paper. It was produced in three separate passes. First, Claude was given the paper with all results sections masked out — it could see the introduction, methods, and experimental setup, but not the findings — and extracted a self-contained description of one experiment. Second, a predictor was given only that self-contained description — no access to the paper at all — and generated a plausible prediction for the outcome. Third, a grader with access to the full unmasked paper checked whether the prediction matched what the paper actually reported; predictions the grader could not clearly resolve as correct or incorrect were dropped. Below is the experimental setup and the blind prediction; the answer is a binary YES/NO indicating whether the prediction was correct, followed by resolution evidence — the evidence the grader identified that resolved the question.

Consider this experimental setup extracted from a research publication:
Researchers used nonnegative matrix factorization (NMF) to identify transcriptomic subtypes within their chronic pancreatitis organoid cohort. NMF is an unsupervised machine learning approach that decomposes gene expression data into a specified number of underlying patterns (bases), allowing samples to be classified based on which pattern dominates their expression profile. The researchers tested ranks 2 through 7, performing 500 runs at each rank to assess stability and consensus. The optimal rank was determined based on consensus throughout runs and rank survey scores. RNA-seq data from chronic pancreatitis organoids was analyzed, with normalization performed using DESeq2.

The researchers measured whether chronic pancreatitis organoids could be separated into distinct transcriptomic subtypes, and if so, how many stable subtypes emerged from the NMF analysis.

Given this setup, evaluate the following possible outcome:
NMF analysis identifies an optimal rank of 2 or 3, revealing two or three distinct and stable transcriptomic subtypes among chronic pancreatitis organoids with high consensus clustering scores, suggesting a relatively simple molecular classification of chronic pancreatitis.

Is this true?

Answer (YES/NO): YES